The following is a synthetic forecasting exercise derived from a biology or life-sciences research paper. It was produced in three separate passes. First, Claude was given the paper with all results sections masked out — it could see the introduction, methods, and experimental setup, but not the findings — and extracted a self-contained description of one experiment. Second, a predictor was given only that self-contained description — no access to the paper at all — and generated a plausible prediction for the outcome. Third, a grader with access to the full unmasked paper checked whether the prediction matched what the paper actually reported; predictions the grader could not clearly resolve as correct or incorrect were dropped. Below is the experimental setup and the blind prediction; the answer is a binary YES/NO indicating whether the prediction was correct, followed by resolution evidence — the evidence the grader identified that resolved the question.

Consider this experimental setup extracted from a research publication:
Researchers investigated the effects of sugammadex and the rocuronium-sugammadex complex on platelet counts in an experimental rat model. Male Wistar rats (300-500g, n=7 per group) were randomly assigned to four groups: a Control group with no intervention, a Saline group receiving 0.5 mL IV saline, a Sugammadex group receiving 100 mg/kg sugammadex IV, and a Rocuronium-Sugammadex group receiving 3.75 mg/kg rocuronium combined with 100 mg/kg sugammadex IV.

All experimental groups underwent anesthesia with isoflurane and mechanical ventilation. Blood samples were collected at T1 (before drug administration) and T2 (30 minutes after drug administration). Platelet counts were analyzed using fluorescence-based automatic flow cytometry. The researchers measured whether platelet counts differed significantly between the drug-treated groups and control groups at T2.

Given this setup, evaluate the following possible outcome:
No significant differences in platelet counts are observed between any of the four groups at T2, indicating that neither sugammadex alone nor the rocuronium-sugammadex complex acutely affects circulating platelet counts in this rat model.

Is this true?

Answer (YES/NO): YES